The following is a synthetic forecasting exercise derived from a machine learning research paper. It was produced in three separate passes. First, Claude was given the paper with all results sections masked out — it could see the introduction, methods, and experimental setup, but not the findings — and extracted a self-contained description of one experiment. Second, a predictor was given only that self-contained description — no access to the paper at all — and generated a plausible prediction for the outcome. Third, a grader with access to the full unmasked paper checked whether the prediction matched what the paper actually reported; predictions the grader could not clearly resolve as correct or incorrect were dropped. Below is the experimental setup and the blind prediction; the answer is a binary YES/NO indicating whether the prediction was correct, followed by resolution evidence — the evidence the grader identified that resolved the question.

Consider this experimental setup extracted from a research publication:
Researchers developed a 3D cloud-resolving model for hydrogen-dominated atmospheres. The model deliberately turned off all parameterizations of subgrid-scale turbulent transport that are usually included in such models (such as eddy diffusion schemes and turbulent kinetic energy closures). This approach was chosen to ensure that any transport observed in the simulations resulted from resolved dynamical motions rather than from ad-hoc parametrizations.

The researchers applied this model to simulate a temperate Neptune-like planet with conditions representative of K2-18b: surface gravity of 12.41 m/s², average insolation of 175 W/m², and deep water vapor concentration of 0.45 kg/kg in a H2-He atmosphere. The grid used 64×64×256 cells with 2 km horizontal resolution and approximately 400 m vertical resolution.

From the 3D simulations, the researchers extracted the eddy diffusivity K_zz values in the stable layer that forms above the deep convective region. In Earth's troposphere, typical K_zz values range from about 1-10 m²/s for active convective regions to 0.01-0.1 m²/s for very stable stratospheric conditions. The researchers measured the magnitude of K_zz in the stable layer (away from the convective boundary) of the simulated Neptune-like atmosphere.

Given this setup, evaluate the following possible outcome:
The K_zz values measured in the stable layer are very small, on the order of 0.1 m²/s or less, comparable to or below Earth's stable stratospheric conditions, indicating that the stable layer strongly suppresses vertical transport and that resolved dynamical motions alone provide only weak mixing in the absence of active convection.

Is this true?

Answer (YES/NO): NO